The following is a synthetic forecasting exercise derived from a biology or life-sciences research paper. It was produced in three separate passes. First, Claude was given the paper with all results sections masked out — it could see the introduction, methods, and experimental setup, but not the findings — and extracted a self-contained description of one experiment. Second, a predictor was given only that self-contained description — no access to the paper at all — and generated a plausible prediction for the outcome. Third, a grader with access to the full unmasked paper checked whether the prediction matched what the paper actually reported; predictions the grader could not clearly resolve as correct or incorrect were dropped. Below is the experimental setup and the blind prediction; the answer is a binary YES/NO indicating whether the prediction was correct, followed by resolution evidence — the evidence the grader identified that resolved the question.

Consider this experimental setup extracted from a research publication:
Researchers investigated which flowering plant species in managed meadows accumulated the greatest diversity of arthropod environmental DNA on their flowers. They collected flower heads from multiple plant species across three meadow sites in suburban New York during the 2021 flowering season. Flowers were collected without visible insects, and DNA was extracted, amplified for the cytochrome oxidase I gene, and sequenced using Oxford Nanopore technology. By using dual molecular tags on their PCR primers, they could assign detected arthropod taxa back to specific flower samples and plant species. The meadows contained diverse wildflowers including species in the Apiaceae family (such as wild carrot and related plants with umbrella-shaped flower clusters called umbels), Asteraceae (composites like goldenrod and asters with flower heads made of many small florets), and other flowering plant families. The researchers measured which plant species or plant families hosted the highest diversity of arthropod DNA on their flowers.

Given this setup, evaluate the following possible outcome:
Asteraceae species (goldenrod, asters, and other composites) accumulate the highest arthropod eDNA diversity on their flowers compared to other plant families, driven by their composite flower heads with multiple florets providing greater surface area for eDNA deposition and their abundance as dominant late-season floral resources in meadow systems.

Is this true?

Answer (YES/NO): NO